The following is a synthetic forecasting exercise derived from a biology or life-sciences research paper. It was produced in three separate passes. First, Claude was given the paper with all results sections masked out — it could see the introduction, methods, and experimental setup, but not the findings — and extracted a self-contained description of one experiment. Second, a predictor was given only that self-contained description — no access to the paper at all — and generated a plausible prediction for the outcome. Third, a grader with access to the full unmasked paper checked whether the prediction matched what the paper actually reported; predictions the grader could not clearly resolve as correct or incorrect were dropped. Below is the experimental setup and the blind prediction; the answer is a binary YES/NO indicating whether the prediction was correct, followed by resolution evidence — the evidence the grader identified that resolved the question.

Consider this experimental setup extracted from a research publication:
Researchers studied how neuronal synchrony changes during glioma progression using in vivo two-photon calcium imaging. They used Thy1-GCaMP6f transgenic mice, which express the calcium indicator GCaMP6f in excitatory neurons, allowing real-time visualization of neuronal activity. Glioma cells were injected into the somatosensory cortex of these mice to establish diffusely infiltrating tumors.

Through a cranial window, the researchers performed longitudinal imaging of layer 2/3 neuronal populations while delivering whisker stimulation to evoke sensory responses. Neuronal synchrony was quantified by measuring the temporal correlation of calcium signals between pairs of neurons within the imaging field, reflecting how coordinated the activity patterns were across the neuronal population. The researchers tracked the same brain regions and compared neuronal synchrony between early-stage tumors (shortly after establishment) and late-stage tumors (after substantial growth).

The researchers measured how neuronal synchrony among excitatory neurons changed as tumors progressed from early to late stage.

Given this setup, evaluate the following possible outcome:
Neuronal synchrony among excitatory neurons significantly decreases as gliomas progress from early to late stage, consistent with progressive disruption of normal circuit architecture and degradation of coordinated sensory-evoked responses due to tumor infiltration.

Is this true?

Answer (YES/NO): NO